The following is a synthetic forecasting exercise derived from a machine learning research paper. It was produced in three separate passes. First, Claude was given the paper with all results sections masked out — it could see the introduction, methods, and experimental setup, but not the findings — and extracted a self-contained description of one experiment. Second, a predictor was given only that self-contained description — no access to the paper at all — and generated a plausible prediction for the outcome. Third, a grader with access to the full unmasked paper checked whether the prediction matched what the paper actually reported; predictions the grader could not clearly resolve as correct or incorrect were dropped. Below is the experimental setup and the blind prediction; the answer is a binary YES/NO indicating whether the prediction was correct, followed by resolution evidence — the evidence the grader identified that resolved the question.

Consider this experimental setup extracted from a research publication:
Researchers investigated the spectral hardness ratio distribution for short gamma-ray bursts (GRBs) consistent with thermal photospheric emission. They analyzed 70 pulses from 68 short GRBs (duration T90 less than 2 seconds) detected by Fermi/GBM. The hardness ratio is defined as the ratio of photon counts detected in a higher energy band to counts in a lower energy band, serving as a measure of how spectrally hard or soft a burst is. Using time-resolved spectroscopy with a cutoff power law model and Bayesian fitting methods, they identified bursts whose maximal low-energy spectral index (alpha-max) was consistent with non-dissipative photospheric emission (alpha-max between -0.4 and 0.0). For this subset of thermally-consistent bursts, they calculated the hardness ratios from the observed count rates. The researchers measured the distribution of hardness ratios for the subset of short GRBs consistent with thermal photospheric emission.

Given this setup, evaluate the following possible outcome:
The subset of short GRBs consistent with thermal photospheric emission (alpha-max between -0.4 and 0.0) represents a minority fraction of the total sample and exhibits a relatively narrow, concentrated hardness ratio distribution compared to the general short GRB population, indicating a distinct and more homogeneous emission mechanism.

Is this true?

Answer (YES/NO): NO